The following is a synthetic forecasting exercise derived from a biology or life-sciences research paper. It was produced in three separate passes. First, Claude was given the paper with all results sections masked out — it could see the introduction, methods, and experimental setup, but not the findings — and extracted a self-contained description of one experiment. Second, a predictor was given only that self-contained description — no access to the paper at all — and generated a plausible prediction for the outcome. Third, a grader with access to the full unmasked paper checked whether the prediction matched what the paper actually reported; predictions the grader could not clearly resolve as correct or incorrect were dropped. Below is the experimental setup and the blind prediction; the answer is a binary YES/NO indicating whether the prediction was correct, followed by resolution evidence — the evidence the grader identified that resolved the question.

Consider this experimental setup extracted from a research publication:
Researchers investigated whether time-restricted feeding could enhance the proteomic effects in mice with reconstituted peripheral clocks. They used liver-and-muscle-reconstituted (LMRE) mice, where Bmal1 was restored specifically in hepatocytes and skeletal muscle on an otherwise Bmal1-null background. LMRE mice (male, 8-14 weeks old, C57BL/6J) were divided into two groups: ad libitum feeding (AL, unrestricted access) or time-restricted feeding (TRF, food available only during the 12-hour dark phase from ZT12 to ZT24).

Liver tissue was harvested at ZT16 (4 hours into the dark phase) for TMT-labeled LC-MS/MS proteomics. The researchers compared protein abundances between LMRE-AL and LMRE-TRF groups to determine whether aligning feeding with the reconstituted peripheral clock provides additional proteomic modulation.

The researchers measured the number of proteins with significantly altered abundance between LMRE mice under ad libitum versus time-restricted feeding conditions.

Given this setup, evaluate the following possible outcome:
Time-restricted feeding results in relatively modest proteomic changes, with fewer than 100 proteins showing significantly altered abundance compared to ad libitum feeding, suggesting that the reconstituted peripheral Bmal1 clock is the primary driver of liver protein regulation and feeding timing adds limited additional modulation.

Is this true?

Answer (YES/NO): NO